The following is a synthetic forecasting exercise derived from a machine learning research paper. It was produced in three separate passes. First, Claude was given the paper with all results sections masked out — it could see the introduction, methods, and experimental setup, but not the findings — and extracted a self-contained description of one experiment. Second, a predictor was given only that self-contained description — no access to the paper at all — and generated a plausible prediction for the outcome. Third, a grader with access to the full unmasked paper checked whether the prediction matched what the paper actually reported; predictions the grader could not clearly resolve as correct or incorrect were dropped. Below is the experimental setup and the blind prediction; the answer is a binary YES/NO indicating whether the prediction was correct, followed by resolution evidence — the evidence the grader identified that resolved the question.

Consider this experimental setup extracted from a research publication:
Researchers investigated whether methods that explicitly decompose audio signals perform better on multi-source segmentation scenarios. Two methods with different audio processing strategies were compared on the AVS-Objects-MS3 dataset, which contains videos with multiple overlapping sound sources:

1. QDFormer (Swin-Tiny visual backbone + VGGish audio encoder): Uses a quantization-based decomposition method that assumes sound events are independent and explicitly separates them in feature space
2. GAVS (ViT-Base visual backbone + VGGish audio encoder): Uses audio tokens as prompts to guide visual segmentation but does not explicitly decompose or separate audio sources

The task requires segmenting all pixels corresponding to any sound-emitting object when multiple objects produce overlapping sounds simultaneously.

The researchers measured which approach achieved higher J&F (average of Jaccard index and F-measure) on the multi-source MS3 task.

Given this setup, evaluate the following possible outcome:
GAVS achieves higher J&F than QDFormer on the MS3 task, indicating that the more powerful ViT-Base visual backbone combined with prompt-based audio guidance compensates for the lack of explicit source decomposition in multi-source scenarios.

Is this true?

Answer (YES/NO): YES